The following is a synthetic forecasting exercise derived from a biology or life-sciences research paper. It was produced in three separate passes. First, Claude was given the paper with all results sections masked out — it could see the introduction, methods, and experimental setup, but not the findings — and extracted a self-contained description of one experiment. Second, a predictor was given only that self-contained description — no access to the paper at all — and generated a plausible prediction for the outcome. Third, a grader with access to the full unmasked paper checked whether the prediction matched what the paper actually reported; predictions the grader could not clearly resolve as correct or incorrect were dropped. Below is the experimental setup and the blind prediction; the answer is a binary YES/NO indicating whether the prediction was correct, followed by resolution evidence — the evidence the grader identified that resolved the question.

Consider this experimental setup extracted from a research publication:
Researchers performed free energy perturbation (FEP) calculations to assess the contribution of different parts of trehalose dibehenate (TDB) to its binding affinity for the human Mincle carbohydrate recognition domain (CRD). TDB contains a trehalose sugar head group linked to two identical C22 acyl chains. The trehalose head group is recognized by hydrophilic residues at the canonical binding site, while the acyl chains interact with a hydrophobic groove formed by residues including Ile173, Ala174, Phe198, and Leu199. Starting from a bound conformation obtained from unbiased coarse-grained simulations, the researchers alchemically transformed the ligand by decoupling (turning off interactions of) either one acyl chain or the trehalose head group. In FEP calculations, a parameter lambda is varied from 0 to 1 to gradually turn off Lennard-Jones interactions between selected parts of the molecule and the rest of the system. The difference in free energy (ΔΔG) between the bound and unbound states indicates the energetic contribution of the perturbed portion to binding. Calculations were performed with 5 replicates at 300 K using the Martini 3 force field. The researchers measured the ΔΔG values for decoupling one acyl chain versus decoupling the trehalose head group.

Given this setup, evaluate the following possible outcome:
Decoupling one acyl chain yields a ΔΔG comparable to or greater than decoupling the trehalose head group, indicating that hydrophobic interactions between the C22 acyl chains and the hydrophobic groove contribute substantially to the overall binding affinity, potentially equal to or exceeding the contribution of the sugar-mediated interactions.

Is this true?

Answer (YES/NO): NO